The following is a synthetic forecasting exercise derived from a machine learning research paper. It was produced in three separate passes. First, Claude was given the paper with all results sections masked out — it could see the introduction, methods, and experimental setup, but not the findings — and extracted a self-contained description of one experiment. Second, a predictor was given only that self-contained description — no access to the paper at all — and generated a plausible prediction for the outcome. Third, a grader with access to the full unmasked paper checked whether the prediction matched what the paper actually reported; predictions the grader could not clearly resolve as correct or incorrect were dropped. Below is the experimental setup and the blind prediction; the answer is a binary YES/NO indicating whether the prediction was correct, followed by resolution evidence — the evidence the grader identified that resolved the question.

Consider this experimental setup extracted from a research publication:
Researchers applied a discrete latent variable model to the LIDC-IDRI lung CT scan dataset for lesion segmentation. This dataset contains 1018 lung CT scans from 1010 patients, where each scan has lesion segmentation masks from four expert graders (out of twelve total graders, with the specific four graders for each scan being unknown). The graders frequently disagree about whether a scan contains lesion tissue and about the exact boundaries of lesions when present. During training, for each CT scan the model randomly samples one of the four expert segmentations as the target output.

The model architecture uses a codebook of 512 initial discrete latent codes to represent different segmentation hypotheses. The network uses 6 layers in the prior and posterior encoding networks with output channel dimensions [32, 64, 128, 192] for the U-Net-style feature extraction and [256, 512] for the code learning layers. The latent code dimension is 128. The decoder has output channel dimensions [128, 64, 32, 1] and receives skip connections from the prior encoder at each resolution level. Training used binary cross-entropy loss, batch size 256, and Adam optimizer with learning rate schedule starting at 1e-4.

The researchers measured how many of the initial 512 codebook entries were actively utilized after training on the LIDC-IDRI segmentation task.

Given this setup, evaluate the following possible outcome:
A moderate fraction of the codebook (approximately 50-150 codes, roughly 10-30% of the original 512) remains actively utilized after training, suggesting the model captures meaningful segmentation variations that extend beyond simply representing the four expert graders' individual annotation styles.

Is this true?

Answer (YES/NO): NO